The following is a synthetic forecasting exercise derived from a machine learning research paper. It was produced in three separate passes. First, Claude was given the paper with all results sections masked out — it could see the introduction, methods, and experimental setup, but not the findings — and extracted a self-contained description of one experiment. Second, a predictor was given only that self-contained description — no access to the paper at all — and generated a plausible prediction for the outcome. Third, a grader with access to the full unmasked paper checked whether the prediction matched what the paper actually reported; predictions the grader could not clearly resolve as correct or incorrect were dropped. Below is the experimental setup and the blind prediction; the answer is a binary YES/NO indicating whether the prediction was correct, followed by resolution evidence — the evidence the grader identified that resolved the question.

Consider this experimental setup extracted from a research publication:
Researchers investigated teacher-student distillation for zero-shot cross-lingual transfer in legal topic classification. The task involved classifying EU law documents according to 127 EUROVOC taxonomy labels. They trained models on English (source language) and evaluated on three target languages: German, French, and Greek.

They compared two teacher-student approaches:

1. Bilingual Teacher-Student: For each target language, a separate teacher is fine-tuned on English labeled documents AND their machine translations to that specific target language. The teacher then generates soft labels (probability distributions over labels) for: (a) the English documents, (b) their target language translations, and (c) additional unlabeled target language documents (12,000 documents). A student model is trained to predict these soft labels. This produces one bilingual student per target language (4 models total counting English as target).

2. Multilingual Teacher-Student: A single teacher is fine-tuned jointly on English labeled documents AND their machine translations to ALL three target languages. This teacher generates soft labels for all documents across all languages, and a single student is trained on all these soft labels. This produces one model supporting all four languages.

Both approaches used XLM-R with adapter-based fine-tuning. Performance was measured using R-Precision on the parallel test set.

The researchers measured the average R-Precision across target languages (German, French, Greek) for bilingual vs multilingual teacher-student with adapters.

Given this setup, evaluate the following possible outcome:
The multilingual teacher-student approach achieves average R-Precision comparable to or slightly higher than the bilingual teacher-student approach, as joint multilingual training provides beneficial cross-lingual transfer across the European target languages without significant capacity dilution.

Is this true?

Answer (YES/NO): NO